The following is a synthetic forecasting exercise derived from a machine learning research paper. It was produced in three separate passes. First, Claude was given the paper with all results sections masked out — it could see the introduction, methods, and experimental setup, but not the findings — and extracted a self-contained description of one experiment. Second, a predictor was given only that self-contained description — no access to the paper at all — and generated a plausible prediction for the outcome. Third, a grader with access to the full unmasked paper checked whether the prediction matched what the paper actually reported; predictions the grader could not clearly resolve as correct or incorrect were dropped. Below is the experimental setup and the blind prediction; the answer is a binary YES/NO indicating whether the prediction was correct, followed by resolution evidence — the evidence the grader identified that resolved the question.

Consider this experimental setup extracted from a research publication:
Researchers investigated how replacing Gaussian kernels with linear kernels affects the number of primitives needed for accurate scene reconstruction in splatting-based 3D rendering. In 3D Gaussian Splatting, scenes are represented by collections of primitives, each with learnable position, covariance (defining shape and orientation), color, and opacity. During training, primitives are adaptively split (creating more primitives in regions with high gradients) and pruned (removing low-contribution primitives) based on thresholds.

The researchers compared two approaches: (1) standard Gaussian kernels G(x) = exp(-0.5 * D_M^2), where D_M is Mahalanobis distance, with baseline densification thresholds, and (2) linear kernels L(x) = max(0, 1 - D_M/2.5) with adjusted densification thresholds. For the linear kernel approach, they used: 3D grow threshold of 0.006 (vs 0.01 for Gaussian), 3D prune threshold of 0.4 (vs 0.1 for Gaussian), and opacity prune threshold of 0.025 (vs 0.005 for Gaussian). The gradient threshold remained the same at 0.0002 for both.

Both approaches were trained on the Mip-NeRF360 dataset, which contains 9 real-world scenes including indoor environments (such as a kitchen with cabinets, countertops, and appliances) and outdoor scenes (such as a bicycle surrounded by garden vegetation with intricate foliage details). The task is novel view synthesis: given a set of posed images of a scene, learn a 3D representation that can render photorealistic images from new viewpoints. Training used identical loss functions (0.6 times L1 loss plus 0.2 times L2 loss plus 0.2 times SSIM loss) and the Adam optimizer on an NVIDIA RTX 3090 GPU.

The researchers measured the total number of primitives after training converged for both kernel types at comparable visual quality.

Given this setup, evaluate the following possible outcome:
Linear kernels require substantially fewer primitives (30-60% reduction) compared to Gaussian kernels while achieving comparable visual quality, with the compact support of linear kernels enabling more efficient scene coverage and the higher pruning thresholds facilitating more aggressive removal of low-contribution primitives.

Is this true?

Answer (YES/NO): NO